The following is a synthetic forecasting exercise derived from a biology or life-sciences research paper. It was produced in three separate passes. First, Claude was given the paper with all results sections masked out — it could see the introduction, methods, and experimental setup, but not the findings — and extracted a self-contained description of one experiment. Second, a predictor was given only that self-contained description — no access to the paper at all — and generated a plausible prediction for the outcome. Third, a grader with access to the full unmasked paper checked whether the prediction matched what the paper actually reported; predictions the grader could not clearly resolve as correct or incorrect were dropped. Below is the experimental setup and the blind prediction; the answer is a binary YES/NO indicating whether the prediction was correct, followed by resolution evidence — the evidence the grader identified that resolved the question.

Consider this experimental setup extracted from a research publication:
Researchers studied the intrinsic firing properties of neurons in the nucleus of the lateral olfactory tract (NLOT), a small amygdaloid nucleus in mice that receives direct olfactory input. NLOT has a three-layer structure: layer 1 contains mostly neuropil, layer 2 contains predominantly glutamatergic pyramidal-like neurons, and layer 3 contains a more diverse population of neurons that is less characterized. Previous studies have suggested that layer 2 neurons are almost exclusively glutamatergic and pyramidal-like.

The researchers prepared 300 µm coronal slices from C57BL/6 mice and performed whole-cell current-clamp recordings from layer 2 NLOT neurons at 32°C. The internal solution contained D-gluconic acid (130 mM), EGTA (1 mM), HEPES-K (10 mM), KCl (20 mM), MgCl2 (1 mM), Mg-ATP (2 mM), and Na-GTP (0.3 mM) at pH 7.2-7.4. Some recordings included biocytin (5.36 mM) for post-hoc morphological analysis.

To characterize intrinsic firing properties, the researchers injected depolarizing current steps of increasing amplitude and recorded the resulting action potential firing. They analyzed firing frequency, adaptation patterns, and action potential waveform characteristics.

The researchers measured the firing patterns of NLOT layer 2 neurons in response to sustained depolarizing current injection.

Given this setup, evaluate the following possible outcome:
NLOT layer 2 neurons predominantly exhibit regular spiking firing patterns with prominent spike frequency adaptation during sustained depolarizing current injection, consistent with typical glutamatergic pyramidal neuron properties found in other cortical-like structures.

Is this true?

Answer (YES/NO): NO